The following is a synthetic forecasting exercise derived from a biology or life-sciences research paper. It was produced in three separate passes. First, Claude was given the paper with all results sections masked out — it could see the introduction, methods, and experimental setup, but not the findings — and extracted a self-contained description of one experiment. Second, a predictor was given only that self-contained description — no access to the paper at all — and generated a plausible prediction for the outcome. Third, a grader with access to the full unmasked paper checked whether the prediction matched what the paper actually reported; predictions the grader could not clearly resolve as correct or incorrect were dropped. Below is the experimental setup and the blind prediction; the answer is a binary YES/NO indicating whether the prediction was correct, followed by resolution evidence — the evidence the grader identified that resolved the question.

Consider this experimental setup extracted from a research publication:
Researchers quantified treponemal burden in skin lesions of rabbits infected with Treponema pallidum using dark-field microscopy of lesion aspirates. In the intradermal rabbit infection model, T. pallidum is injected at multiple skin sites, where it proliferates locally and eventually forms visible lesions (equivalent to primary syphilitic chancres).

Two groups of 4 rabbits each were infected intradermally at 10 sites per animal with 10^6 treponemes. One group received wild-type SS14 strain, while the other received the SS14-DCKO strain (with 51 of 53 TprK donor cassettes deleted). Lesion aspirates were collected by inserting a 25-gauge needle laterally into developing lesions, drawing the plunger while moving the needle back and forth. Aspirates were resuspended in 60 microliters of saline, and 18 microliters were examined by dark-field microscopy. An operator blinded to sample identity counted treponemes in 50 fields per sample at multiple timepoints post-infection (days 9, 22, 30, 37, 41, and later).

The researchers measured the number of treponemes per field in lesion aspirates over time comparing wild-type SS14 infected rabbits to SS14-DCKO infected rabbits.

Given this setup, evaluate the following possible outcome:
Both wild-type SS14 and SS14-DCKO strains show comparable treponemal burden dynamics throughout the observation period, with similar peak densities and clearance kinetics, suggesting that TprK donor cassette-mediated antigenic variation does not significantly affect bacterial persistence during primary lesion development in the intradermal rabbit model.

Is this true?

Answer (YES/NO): NO